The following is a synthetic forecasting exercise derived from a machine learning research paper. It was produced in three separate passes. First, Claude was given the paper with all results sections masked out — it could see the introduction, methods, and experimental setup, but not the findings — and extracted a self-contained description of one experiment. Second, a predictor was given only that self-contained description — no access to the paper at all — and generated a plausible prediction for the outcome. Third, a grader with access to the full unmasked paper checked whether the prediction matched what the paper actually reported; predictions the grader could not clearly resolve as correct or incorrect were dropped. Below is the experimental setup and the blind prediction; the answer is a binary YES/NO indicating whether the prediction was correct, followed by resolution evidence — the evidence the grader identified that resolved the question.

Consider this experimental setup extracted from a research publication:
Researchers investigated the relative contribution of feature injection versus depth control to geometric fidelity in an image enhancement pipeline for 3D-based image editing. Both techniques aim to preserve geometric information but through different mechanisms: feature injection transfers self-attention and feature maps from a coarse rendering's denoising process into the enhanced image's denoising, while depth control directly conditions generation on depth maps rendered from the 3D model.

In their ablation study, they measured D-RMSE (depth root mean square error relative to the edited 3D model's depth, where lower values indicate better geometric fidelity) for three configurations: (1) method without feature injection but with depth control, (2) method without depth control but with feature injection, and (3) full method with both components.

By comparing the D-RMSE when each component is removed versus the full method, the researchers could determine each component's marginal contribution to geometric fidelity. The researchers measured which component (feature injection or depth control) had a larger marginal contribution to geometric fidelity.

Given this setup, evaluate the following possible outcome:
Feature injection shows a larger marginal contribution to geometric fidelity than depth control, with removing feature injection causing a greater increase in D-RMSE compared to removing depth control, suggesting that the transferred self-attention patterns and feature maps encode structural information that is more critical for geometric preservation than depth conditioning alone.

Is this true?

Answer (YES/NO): YES